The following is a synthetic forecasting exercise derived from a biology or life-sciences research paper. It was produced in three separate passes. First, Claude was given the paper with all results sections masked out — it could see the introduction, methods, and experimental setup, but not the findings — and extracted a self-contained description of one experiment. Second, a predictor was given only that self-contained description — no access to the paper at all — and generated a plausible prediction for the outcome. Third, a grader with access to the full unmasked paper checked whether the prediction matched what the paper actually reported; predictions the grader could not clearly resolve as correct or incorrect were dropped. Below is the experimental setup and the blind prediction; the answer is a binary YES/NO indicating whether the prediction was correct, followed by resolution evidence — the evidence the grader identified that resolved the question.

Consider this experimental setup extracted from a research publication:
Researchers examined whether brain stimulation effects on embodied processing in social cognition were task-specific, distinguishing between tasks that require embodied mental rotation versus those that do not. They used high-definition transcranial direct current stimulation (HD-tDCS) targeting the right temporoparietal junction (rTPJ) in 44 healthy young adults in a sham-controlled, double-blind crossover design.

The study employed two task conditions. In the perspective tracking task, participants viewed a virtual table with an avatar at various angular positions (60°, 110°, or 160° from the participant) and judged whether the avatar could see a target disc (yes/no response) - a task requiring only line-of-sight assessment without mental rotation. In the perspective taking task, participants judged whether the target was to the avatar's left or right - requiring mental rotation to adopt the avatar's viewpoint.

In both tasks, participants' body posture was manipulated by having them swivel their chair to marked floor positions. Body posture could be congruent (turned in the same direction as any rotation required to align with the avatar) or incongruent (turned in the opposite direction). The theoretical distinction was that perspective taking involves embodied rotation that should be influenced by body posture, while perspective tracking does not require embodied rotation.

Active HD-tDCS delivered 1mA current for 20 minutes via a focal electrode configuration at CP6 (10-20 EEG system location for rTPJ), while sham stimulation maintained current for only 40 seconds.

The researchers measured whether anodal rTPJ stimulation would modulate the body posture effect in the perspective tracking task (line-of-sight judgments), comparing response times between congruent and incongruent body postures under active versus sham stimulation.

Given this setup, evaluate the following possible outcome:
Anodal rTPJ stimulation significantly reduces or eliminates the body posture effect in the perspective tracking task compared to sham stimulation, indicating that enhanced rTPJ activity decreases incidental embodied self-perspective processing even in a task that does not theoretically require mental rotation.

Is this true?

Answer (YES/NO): NO